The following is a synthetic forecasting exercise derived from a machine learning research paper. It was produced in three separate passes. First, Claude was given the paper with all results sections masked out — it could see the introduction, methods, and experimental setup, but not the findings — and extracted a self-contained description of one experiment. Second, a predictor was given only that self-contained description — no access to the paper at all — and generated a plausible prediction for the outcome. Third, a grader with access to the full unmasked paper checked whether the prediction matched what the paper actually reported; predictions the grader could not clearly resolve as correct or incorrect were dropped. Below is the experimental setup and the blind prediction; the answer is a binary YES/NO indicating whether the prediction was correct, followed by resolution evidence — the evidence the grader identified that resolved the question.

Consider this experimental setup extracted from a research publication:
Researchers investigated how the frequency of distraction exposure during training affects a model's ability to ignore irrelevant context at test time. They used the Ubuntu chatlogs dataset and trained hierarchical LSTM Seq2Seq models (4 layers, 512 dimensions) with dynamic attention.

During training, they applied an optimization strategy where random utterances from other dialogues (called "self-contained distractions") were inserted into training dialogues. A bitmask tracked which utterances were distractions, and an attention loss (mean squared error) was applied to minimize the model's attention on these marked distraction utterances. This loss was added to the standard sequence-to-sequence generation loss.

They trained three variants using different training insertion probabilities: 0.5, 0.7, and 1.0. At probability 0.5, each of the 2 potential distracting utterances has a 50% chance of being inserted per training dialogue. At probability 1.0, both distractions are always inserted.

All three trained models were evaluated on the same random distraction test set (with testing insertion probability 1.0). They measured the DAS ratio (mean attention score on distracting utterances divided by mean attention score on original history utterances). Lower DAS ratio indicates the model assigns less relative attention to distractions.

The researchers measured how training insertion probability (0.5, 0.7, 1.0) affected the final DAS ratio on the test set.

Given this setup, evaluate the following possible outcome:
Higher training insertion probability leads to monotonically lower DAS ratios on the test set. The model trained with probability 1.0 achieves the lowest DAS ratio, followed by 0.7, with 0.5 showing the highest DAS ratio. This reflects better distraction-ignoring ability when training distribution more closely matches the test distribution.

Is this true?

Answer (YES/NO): NO